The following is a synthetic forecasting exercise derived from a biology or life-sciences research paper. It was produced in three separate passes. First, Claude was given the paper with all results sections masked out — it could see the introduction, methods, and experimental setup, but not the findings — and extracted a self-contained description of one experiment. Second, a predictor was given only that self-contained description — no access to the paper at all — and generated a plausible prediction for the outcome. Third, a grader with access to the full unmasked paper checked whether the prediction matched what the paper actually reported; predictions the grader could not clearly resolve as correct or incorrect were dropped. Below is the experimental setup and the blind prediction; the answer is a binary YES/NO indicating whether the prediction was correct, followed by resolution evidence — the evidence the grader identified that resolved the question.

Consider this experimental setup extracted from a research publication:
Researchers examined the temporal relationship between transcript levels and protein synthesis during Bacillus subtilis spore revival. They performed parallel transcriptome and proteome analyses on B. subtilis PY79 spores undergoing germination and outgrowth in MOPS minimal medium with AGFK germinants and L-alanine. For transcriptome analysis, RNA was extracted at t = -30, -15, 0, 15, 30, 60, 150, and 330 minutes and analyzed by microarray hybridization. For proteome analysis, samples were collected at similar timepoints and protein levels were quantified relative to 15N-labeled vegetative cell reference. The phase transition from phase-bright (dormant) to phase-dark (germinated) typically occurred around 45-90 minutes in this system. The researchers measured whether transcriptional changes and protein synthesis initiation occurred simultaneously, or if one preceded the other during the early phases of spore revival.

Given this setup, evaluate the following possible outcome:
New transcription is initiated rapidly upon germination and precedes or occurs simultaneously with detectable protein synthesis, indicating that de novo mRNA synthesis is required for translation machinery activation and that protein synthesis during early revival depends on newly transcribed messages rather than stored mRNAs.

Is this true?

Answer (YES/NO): YES